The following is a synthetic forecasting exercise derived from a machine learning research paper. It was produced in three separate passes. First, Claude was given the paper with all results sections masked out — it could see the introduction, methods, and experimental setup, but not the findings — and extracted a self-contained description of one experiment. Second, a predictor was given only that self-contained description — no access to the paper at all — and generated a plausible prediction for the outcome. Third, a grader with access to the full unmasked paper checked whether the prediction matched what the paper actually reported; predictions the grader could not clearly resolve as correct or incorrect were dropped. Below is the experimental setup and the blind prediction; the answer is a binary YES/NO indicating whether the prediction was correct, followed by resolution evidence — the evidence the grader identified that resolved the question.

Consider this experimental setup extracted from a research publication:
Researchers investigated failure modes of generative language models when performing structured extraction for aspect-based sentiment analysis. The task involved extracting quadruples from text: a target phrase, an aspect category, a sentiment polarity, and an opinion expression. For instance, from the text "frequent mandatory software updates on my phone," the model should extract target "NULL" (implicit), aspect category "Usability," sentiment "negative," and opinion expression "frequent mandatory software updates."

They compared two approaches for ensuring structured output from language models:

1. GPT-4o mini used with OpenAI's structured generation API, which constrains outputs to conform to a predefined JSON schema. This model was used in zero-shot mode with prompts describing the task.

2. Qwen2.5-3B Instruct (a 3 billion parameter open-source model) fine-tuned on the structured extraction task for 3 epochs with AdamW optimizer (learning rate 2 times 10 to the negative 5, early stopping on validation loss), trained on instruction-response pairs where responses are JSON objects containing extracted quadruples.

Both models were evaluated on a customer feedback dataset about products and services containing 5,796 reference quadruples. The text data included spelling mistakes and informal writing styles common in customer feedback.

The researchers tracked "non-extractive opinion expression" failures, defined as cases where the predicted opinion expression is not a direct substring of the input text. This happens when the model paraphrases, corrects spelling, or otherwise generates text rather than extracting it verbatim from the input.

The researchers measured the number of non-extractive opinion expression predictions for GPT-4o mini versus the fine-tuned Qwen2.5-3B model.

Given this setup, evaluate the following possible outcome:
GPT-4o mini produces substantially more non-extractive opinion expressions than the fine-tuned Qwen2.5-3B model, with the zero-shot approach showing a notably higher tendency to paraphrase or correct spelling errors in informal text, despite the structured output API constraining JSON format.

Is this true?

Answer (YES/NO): YES